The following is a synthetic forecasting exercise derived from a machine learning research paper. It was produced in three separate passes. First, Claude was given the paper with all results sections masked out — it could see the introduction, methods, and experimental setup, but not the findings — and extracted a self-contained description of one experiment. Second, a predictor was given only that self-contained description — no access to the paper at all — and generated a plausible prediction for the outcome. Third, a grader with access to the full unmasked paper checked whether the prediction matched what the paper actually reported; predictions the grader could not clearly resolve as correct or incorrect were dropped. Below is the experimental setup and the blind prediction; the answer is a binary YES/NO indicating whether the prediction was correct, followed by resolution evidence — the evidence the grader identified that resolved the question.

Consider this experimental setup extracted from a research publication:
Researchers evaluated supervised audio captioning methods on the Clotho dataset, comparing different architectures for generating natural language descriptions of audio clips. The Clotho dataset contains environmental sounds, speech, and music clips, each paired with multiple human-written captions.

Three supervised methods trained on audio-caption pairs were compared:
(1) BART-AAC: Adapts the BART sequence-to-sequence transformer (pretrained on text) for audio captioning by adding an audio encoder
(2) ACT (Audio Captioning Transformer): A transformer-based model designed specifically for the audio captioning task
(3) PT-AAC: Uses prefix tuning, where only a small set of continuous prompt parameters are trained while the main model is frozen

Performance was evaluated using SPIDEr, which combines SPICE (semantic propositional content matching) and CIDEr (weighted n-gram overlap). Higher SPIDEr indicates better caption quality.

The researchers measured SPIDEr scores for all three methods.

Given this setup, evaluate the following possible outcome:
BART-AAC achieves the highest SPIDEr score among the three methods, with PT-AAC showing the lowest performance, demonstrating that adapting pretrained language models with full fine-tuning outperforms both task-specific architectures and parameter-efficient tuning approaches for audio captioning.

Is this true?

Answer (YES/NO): NO